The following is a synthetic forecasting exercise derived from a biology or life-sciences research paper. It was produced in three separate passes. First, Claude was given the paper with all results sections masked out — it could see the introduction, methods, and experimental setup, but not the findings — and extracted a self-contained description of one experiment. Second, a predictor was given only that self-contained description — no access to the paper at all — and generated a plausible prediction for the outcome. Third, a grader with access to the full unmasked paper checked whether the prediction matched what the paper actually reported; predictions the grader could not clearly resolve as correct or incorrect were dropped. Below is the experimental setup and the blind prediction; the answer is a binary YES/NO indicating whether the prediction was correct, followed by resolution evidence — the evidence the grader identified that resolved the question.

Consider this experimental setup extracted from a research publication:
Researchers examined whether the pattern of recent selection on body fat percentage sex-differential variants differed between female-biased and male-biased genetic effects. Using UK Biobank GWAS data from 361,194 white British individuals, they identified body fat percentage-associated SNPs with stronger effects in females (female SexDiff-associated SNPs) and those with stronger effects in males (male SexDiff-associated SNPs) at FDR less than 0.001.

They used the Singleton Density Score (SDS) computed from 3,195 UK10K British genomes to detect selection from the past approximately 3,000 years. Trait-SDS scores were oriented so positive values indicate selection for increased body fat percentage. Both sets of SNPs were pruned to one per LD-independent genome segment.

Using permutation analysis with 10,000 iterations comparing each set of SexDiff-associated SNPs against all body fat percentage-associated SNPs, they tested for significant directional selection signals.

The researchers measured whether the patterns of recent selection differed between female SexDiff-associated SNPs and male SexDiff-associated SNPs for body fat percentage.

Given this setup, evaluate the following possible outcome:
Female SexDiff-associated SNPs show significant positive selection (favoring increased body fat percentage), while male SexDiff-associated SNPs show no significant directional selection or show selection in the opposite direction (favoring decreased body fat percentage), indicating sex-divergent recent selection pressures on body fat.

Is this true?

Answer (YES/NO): YES